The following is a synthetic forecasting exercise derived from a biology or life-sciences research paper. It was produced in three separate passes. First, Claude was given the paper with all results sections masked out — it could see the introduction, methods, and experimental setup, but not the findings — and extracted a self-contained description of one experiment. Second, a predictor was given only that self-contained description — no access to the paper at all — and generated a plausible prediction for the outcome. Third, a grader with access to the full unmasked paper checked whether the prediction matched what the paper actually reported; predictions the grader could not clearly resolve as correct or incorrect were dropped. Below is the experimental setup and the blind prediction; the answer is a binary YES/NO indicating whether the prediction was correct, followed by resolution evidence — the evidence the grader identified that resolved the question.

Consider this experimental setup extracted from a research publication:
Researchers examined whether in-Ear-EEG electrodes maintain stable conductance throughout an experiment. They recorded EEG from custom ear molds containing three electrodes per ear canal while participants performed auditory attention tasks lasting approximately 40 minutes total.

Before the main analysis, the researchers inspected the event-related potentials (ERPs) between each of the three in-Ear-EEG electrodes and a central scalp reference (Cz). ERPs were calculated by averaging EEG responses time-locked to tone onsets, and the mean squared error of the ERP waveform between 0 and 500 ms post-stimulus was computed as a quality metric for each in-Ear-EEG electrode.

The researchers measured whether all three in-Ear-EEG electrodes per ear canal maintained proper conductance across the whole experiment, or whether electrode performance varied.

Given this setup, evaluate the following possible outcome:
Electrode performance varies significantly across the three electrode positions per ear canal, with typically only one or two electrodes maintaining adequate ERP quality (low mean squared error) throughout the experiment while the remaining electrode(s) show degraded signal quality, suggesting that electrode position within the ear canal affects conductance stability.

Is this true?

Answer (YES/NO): YES